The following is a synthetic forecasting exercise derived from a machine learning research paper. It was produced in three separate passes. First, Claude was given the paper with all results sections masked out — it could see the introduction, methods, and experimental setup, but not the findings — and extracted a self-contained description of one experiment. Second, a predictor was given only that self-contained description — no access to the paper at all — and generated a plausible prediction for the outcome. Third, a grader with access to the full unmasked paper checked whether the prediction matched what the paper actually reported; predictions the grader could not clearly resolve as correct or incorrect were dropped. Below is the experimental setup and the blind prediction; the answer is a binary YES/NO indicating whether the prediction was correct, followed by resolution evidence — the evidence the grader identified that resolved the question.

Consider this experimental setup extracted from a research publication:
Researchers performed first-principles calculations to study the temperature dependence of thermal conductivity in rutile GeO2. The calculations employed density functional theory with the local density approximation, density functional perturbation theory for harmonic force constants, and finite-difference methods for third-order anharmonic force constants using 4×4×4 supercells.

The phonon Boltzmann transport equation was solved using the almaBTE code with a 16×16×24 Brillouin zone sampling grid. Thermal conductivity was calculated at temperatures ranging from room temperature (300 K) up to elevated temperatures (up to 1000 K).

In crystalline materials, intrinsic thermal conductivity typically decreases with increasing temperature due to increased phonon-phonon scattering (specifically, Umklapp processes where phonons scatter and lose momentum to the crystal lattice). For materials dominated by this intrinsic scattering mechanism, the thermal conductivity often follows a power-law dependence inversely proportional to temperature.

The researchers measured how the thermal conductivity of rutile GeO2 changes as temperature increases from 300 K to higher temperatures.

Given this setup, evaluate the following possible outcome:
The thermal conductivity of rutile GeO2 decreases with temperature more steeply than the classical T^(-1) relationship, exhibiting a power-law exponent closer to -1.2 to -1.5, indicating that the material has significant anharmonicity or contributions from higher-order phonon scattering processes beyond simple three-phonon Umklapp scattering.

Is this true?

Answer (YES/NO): NO